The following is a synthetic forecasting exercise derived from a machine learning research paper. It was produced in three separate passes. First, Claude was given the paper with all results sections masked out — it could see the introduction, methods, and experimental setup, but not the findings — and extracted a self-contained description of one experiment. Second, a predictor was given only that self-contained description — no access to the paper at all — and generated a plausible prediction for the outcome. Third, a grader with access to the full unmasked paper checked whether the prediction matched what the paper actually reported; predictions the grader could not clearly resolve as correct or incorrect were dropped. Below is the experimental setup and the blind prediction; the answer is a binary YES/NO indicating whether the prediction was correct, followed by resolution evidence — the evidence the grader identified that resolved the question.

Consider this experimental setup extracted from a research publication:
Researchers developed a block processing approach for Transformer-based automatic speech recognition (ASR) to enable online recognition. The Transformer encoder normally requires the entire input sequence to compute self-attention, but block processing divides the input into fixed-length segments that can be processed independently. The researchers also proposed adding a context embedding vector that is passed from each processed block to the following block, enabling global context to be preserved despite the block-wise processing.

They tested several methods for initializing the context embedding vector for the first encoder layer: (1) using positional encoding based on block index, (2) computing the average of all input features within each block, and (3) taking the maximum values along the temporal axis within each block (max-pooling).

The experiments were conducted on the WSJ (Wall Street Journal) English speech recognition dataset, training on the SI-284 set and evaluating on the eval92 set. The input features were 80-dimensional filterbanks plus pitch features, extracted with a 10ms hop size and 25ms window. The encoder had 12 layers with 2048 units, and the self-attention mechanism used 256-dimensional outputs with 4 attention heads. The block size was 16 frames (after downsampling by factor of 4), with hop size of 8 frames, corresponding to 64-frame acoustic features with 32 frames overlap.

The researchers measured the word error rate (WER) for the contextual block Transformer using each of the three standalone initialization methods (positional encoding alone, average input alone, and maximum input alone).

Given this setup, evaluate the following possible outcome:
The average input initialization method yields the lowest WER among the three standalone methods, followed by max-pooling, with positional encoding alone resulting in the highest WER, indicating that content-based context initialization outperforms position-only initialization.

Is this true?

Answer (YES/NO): NO